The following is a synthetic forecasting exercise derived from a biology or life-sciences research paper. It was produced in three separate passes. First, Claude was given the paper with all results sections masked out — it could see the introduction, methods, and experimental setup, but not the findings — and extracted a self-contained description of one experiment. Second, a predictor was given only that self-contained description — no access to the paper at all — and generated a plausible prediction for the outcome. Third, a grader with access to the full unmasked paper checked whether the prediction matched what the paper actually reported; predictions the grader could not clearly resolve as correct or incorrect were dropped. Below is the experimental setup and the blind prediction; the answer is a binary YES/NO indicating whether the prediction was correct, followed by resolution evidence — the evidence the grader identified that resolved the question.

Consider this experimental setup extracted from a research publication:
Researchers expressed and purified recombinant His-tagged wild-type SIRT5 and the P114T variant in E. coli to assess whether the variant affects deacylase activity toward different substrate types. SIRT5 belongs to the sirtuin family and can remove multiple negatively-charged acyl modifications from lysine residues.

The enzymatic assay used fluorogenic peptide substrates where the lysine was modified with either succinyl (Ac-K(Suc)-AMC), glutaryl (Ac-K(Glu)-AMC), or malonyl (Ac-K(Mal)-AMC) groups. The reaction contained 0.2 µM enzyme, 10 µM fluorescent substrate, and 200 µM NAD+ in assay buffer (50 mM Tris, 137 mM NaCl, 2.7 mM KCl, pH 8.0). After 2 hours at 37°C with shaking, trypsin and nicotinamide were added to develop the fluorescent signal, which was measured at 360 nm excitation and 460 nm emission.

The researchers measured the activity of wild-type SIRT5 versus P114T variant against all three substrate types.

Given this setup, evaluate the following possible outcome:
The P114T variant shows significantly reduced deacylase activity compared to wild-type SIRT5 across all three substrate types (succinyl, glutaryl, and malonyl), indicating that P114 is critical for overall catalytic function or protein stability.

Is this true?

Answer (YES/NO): YES